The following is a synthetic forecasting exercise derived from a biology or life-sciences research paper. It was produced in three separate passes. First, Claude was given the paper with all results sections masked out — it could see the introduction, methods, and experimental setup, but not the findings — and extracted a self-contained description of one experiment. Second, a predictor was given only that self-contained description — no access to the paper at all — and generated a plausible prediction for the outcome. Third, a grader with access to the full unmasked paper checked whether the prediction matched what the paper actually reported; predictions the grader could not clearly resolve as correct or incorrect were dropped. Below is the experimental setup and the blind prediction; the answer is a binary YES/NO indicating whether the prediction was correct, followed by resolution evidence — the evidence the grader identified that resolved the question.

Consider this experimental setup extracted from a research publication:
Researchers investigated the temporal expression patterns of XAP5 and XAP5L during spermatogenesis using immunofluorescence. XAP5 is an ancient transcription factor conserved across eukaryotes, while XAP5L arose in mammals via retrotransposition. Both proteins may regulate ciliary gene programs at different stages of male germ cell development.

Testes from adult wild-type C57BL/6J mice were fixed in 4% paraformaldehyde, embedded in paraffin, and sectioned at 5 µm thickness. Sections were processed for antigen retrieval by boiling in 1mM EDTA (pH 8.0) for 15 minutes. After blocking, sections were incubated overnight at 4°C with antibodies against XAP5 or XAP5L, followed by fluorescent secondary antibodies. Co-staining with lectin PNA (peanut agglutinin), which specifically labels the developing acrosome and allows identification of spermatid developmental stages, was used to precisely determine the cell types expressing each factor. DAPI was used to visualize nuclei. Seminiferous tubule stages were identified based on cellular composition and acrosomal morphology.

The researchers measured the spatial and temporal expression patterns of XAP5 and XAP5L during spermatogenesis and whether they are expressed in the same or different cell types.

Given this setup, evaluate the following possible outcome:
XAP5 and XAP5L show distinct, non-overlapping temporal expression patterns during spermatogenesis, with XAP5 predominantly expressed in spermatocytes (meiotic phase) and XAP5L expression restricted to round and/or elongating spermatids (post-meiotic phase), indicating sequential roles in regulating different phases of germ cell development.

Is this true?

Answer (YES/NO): NO